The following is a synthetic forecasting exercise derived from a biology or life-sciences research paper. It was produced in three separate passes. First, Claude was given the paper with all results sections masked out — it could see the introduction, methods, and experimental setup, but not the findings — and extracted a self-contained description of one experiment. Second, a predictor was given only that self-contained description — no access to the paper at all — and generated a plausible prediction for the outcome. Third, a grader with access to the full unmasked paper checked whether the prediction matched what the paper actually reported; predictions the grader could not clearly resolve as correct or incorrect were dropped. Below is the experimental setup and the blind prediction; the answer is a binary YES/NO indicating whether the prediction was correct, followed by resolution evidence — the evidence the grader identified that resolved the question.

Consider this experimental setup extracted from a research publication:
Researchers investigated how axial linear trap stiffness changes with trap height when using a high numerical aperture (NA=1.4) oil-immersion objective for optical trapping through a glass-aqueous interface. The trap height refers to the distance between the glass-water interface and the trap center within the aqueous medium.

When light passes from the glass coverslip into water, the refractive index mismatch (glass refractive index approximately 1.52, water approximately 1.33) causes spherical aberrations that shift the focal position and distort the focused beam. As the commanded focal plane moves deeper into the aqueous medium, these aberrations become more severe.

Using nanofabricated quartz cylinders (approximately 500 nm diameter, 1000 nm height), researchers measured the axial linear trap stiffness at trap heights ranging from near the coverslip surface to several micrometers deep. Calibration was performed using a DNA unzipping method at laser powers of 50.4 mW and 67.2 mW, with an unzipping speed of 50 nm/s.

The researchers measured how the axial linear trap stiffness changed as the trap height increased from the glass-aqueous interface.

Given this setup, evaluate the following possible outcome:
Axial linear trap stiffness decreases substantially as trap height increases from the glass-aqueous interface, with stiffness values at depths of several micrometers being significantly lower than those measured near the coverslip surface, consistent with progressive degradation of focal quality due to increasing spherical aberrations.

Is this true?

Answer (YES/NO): NO